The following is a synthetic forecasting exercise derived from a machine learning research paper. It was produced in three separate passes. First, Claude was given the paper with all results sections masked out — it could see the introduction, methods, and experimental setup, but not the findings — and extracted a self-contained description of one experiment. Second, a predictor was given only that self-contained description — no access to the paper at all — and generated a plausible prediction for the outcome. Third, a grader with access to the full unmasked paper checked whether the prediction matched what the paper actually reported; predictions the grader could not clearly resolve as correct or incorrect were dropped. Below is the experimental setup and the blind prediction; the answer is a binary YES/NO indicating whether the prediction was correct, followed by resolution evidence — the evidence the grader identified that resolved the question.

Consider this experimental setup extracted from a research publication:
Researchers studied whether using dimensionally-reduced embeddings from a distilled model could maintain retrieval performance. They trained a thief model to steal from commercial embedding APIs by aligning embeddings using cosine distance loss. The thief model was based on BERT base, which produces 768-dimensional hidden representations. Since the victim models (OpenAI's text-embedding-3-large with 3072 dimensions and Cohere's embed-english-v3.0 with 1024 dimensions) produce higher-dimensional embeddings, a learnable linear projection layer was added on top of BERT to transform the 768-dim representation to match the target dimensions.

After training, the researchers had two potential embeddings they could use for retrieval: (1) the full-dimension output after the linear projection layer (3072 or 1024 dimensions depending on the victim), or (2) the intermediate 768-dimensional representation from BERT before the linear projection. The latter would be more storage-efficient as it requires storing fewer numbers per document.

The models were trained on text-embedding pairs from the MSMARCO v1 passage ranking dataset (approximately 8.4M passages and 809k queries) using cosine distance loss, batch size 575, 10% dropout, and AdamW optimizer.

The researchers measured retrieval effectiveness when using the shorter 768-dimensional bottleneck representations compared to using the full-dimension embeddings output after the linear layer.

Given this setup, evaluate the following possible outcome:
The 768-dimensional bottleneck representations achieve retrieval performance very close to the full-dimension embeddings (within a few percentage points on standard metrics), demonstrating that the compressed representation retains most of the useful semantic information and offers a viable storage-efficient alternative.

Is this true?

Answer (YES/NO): YES